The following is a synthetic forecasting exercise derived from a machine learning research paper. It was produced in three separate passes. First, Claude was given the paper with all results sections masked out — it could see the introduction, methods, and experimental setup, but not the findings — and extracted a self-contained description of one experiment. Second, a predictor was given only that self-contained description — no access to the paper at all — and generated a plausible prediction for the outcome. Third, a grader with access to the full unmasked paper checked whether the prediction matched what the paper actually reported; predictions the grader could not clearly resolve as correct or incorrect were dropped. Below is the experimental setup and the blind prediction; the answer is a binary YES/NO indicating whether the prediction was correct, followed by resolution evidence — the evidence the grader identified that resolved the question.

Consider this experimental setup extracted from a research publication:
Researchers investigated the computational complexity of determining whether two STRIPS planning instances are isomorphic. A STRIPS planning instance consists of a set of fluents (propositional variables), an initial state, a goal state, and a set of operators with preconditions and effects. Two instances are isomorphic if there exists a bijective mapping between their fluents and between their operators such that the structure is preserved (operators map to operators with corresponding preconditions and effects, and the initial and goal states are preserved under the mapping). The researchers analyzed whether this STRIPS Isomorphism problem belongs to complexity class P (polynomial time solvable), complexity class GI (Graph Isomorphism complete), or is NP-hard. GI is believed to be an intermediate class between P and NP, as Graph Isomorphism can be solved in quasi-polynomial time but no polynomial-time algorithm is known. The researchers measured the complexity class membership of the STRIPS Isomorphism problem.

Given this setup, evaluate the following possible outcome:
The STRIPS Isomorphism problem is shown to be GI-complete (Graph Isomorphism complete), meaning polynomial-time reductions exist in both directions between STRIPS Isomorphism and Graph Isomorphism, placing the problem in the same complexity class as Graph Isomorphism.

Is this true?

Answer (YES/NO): YES